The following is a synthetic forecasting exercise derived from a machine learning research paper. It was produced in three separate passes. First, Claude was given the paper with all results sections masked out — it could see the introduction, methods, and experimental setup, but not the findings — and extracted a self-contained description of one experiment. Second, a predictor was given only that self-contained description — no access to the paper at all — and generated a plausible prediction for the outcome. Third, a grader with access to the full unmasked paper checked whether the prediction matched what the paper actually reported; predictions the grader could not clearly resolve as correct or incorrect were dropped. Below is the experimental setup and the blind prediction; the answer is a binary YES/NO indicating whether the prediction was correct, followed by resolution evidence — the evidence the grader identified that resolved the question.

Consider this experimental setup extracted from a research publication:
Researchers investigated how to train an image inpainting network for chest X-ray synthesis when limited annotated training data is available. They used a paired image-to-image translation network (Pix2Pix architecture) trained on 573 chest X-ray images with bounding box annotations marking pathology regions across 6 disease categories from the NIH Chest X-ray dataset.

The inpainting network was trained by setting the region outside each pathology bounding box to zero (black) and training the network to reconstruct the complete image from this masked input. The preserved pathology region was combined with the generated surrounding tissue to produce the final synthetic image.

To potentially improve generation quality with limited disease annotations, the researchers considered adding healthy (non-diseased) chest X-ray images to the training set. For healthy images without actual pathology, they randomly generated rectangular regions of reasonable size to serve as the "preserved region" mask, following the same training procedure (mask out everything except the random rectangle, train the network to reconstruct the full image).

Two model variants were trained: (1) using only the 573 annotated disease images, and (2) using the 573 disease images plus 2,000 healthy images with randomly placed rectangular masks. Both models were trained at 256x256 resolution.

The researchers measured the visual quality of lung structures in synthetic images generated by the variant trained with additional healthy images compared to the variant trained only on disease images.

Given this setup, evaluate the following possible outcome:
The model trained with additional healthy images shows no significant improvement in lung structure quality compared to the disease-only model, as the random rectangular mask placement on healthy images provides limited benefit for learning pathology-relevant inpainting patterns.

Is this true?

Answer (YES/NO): NO